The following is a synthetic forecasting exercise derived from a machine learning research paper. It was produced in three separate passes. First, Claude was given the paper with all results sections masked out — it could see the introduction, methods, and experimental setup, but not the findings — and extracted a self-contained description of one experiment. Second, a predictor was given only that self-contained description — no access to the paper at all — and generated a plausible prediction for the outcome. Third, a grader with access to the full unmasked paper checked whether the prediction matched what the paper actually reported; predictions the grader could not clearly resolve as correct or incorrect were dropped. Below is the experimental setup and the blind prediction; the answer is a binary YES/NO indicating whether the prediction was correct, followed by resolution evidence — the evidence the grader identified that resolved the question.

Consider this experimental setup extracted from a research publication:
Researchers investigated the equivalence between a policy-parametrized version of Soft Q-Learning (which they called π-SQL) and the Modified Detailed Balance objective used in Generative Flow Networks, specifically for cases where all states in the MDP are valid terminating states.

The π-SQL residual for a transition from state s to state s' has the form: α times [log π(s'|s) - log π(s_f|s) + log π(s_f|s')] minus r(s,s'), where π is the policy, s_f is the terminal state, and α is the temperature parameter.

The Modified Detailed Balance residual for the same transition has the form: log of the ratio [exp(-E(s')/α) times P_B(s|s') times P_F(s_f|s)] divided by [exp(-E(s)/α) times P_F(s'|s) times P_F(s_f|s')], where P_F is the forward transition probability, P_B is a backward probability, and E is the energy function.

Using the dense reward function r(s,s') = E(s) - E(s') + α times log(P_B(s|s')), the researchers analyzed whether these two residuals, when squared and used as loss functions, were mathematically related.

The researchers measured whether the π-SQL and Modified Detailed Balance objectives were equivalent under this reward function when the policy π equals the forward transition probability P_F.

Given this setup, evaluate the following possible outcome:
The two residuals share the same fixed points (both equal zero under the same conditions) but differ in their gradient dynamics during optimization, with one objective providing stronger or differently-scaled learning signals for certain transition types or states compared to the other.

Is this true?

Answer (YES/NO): NO